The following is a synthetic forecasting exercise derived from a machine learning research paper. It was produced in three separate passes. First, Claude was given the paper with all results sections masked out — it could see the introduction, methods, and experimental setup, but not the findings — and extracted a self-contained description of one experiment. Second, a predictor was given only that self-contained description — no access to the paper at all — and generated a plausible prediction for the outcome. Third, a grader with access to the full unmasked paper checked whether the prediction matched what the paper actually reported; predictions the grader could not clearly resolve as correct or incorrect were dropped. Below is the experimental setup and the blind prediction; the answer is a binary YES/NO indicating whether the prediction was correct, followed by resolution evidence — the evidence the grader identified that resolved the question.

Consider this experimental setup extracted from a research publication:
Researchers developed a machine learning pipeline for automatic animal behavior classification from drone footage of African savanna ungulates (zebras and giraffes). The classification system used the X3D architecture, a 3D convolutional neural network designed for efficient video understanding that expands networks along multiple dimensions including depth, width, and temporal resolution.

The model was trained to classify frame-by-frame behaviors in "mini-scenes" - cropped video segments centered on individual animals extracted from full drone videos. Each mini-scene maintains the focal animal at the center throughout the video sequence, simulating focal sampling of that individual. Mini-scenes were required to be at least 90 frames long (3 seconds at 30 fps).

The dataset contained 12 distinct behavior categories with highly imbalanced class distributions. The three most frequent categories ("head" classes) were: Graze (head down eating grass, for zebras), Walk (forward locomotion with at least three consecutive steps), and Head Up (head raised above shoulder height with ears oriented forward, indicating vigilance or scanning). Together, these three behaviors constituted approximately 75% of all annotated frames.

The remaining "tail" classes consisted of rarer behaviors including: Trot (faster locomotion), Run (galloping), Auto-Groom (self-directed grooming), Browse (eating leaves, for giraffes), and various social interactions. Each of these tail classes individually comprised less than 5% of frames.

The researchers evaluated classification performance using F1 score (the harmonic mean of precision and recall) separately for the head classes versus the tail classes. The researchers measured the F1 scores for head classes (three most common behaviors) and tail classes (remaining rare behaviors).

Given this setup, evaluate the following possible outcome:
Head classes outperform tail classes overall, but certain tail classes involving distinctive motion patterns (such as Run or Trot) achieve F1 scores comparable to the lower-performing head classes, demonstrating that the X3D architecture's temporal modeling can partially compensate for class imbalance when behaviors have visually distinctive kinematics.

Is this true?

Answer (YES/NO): NO